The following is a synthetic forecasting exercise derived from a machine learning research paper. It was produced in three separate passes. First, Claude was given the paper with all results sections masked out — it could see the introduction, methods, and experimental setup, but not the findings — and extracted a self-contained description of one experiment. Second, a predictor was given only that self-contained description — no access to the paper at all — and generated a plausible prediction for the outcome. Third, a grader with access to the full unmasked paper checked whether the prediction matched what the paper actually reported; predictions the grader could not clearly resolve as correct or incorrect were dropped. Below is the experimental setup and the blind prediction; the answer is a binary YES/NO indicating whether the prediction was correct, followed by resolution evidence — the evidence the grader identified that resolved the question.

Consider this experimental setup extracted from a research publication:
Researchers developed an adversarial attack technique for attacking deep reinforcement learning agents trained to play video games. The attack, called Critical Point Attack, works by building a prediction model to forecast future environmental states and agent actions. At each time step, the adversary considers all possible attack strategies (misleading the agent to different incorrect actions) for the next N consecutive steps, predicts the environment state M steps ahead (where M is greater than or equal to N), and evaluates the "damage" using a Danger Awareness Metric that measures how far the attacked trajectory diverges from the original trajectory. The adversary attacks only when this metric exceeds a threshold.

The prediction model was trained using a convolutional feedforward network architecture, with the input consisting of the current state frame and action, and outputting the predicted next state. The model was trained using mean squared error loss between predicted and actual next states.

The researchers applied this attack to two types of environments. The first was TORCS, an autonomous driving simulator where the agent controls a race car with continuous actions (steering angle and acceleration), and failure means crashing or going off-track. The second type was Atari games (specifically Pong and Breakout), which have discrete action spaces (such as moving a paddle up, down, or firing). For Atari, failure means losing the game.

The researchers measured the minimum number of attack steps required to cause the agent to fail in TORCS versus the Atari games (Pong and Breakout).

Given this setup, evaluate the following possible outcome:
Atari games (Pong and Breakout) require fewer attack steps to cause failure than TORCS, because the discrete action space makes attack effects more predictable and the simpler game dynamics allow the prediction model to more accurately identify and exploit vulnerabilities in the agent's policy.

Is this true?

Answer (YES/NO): NO